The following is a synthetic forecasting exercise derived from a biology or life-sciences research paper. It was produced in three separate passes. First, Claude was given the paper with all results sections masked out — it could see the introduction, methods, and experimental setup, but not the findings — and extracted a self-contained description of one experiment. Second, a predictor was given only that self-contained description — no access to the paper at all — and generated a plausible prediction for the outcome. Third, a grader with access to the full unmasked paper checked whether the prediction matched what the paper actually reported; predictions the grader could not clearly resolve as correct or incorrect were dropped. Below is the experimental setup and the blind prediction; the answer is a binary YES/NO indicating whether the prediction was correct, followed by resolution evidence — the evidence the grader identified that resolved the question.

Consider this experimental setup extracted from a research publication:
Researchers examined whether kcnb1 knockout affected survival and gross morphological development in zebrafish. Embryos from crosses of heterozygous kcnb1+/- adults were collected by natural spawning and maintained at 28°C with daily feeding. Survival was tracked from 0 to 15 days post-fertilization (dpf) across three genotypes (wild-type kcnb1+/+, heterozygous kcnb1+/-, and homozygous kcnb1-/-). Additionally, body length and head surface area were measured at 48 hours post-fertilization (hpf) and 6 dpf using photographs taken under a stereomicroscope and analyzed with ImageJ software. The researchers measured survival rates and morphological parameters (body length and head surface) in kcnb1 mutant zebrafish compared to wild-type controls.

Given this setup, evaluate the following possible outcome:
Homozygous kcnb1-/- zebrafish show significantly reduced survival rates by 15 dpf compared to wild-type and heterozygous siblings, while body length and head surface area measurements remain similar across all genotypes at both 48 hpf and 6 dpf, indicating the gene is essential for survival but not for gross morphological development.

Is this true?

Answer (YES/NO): NO